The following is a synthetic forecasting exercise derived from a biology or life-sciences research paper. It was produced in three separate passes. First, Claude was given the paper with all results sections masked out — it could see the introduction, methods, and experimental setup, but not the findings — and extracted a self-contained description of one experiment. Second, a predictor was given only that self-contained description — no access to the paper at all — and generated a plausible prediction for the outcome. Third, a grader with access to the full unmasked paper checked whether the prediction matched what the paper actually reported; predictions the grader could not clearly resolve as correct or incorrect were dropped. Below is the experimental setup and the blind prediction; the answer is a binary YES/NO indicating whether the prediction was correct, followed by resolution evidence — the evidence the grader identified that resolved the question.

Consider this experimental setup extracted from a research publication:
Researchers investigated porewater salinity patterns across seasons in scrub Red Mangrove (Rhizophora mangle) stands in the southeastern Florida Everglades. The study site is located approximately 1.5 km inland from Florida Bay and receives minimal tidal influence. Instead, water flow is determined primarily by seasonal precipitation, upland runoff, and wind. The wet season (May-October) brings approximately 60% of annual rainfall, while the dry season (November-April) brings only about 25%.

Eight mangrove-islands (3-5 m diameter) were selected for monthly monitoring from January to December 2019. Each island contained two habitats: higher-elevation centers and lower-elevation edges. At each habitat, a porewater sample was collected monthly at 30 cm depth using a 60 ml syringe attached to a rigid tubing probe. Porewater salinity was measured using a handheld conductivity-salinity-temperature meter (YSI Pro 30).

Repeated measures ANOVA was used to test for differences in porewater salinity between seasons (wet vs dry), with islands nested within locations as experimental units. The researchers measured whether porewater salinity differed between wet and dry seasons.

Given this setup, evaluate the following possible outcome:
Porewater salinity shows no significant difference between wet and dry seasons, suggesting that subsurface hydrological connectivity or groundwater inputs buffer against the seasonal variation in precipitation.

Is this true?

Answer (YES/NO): NO